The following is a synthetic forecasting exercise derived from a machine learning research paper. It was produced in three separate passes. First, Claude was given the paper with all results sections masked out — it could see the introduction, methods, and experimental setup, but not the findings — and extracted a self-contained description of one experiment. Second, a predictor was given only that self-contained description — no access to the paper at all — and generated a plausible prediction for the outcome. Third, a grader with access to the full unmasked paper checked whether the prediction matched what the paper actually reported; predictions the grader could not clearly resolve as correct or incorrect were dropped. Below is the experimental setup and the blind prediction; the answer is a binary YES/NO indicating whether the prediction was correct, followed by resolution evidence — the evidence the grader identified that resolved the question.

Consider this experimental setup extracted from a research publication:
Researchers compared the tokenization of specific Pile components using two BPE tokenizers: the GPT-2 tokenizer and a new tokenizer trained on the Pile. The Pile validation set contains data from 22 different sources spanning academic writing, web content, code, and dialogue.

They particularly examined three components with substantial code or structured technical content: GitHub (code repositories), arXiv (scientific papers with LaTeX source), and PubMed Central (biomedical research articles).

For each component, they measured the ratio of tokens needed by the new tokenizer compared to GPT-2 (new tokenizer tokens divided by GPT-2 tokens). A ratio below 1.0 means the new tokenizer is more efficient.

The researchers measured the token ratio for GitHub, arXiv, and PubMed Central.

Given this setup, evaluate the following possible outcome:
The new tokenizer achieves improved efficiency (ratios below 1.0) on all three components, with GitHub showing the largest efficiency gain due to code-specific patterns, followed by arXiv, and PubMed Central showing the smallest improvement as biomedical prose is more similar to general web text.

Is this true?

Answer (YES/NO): NO